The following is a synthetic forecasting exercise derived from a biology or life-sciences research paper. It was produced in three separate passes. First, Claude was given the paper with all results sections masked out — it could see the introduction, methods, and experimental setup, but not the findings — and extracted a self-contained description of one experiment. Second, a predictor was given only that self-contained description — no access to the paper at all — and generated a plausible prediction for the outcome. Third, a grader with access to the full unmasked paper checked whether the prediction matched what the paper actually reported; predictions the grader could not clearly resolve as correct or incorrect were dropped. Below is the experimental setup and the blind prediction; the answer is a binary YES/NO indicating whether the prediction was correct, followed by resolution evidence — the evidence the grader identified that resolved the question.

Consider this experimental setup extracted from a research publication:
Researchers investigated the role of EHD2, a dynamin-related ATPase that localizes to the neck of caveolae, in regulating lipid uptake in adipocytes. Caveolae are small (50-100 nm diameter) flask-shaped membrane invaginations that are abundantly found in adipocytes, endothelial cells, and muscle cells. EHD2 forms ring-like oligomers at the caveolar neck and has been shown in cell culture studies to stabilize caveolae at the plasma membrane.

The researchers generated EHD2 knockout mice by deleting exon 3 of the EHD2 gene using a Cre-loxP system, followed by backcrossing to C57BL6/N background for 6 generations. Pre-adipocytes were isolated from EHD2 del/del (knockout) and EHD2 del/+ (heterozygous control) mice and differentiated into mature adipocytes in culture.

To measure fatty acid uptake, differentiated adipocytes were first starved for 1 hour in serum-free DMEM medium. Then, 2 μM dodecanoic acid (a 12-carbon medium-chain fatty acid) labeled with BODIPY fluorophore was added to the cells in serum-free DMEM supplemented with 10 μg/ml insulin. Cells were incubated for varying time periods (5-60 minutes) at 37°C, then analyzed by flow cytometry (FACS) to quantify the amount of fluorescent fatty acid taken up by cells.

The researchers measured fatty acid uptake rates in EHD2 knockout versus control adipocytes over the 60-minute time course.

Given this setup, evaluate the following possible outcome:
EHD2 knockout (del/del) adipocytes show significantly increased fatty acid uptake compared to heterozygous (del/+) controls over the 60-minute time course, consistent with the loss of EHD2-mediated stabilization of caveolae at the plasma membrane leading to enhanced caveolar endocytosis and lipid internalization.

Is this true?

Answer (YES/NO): YES